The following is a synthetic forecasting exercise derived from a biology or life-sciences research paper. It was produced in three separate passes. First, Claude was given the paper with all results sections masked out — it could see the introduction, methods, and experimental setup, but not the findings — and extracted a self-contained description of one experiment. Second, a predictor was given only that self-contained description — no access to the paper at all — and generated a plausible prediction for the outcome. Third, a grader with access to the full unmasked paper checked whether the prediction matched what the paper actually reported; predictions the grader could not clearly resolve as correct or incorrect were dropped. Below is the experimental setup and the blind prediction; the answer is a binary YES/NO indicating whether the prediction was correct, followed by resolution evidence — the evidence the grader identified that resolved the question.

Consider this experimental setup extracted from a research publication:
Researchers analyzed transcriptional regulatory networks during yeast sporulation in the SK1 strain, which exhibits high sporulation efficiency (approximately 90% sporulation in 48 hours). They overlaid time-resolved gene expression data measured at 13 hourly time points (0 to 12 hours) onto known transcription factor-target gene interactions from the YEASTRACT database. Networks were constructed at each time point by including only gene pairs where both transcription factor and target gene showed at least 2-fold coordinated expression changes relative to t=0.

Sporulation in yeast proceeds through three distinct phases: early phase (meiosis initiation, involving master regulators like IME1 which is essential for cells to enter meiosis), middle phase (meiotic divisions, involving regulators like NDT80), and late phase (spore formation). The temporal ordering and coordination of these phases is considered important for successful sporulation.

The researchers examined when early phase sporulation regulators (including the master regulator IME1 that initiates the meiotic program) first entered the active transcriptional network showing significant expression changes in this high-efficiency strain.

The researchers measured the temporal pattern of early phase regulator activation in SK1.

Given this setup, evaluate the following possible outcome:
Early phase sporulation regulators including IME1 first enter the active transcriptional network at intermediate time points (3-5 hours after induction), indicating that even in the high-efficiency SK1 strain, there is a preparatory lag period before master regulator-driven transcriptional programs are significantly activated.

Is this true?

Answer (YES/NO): NO